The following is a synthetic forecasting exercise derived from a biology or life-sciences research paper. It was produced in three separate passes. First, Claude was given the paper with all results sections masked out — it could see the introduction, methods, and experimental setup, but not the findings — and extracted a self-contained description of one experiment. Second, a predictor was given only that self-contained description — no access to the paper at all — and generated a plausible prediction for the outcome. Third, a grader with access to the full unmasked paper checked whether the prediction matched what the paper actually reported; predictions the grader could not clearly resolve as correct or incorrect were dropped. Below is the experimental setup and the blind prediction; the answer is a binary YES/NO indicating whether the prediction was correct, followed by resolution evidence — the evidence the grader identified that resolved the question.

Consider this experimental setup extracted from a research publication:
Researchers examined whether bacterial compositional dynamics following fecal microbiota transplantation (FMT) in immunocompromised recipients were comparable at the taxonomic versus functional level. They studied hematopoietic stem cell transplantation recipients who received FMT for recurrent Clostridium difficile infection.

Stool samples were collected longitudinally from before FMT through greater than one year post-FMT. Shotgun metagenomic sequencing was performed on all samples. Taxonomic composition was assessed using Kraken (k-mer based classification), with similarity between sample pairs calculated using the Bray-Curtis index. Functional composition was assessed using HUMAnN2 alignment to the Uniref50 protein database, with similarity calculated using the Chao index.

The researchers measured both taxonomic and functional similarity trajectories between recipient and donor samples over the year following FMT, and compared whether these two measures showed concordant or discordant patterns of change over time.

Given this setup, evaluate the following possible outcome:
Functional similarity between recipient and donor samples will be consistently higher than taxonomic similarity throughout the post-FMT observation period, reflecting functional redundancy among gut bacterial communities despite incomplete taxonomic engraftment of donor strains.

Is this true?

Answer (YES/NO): NO